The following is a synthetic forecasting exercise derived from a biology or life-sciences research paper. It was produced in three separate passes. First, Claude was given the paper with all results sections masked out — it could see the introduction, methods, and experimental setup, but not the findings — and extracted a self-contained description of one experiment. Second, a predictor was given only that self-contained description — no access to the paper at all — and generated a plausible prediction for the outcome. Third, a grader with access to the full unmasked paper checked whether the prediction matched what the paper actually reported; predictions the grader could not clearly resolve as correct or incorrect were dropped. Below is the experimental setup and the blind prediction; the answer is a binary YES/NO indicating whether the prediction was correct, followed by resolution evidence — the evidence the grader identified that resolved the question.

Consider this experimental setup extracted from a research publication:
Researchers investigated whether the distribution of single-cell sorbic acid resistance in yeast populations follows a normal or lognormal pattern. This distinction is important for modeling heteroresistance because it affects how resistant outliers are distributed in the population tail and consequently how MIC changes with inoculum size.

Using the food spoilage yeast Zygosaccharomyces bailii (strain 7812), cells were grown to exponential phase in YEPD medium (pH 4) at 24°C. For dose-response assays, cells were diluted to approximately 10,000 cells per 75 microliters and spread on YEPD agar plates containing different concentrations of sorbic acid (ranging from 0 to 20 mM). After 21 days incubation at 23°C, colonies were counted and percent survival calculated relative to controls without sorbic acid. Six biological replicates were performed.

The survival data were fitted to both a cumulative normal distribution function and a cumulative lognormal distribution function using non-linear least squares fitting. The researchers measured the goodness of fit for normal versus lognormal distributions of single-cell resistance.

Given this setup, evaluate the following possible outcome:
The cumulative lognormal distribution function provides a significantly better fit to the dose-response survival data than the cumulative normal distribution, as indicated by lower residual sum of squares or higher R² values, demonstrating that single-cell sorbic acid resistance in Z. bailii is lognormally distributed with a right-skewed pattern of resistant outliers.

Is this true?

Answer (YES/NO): NO